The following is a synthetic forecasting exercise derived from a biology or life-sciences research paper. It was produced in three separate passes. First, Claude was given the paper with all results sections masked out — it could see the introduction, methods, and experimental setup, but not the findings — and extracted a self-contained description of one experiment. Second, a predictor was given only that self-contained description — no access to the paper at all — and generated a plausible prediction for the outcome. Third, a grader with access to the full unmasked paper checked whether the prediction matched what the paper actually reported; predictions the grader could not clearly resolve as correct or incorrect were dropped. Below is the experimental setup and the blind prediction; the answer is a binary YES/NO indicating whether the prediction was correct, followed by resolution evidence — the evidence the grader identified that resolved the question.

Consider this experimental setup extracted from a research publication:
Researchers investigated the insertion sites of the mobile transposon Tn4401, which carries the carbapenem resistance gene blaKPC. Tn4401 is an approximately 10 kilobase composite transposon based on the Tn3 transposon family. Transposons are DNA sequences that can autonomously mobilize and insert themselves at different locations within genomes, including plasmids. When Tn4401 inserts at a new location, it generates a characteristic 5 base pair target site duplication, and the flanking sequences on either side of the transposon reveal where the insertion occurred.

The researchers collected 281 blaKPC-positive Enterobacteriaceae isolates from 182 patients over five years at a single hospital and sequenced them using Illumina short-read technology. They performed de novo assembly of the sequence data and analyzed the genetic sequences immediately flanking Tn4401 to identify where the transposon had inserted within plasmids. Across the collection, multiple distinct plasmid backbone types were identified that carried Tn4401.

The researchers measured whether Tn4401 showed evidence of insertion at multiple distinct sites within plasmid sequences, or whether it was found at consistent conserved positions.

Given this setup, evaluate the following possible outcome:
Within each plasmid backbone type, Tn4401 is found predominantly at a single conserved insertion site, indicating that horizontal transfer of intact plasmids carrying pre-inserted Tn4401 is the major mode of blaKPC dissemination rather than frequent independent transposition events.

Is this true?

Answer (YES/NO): NO